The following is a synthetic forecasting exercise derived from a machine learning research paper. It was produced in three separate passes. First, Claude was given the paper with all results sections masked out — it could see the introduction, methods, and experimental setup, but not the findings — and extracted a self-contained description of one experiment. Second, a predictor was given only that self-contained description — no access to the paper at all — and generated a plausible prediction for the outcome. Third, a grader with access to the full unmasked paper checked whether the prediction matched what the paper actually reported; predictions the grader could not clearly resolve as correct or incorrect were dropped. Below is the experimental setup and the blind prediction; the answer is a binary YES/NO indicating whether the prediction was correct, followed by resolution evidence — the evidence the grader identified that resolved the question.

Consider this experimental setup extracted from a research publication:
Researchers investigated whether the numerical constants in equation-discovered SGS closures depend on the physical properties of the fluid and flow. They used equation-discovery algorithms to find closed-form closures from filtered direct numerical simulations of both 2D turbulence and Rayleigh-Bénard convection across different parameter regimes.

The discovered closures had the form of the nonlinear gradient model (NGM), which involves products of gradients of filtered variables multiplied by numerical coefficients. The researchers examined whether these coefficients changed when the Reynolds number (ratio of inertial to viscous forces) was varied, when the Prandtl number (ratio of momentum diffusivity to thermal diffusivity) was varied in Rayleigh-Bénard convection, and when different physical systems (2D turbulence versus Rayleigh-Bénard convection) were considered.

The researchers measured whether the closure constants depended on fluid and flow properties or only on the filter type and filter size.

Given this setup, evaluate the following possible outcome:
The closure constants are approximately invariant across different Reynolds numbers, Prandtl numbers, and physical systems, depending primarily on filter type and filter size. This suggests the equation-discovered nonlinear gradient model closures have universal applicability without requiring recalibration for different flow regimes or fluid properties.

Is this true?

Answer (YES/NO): YES